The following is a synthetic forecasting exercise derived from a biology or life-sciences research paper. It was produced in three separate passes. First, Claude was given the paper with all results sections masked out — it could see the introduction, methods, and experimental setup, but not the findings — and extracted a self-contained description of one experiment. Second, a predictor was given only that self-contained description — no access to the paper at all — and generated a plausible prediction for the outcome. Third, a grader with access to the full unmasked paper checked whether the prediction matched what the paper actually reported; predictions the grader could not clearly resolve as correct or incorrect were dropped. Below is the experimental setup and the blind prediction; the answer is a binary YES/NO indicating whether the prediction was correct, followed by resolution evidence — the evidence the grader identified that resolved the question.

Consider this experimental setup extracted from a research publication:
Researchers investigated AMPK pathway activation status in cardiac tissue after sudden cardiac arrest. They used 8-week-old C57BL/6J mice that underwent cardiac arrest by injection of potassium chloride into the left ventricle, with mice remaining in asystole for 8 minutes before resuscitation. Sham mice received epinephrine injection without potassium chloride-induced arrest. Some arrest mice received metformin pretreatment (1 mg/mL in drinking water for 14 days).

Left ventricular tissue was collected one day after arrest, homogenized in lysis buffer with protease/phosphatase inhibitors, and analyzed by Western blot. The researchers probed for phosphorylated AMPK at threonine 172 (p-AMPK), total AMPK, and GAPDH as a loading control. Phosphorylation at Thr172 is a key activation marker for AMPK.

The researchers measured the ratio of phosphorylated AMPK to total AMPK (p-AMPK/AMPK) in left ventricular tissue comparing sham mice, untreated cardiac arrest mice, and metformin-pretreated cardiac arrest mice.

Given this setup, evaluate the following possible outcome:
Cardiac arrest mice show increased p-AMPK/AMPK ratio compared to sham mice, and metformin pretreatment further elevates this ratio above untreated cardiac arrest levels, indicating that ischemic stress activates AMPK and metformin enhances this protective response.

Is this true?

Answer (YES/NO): NO